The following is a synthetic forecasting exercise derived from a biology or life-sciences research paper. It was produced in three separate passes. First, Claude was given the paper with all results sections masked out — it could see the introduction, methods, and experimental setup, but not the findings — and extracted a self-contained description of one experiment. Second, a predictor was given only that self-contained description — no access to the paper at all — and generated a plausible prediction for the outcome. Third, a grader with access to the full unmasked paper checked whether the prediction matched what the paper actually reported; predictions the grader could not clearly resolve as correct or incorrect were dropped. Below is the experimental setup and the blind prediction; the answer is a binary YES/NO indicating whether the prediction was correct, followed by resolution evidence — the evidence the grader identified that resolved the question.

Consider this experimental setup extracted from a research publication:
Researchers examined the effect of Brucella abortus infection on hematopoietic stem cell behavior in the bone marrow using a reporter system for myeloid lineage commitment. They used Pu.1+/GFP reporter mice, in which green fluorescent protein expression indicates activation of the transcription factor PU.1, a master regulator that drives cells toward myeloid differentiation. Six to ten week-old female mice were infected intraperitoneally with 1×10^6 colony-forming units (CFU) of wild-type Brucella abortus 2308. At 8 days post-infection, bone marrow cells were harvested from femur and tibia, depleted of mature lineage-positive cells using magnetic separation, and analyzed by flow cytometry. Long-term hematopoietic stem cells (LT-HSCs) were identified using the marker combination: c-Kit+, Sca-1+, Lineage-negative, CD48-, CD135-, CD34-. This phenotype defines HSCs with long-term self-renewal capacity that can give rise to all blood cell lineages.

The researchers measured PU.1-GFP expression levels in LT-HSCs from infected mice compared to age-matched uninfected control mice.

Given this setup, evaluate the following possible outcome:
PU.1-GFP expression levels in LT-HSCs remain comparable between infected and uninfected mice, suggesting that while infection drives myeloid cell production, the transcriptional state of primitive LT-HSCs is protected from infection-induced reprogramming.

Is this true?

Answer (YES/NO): NO